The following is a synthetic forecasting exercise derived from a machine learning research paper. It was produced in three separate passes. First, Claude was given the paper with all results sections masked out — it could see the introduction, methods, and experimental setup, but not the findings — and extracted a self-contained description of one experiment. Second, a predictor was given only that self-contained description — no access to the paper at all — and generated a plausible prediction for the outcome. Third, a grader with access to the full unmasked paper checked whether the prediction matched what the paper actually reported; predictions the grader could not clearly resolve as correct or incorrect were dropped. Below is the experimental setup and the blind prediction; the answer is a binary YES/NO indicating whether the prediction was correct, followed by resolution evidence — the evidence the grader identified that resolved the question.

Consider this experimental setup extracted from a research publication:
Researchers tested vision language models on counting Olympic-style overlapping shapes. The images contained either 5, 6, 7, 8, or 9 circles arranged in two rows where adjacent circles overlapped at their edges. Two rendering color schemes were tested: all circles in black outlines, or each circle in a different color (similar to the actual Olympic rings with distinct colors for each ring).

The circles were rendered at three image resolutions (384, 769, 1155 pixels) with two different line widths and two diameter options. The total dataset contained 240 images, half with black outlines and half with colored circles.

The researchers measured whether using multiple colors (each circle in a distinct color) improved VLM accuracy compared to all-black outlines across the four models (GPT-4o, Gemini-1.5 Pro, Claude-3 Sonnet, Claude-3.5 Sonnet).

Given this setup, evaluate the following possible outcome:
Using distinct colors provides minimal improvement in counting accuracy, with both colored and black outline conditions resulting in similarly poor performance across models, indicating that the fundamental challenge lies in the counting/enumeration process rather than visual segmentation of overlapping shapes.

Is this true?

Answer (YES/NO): NO